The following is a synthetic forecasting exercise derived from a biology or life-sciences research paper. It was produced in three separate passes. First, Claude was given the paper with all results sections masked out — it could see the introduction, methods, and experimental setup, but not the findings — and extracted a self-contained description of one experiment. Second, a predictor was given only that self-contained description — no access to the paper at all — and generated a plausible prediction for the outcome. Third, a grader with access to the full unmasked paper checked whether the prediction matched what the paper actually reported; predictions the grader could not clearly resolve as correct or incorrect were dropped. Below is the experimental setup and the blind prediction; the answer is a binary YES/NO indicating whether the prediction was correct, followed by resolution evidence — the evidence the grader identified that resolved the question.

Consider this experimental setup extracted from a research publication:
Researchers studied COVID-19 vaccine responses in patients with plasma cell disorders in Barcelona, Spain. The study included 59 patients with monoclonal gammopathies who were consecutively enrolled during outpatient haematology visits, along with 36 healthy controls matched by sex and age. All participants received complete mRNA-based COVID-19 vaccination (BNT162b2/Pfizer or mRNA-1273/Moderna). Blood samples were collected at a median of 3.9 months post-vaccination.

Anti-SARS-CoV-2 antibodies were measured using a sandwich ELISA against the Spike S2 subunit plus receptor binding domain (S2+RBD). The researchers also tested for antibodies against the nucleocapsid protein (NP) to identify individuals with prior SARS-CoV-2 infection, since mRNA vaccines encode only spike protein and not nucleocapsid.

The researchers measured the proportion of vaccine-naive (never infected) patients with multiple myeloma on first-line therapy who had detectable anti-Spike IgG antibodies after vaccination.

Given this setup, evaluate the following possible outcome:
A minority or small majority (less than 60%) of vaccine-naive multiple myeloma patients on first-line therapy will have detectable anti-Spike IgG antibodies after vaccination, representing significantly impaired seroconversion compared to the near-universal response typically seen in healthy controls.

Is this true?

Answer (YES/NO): NO